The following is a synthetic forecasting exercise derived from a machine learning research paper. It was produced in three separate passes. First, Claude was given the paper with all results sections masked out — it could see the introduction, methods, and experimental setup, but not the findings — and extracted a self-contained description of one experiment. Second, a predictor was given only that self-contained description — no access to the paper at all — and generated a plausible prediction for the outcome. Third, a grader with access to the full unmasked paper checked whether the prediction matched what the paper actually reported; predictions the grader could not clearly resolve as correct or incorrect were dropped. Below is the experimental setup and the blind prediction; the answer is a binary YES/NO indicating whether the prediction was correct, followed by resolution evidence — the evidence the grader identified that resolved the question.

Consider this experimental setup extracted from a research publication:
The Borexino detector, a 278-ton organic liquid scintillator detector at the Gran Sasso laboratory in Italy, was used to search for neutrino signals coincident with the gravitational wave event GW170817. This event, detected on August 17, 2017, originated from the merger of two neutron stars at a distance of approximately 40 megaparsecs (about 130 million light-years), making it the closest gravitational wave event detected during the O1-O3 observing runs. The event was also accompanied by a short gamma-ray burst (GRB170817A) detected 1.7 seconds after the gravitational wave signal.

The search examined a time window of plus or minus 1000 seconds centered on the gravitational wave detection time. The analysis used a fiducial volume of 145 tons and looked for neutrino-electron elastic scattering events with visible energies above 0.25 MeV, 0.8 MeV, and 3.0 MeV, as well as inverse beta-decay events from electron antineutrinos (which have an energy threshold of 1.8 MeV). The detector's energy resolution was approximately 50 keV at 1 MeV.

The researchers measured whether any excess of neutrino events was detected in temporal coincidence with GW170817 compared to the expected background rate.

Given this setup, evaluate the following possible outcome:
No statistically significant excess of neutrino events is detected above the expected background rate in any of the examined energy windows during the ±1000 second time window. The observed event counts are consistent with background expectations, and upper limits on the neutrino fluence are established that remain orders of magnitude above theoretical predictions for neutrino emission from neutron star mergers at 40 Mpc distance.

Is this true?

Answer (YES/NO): YES